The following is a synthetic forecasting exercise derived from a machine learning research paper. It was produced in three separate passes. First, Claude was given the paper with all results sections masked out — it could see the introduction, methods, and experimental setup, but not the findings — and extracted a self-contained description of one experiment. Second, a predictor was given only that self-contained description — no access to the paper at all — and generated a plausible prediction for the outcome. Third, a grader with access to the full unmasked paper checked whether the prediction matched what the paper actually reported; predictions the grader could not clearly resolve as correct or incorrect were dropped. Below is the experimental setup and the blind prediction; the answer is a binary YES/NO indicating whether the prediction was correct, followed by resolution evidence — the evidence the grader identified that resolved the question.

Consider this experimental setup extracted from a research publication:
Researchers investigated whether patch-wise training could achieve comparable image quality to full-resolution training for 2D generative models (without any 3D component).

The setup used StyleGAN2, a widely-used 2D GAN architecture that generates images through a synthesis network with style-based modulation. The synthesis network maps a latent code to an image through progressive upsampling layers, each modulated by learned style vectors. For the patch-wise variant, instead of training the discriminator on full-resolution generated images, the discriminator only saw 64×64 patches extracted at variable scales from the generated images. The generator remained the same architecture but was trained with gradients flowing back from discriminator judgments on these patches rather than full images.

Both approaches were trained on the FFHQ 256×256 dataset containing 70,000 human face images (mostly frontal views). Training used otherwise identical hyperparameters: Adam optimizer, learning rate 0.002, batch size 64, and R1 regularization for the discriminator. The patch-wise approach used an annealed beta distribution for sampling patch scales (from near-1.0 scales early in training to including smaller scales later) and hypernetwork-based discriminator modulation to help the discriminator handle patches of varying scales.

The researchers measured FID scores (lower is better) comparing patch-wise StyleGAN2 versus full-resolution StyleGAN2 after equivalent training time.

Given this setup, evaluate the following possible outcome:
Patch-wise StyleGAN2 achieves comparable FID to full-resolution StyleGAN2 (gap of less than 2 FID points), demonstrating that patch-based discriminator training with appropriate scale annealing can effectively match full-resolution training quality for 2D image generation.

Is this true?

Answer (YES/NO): NO